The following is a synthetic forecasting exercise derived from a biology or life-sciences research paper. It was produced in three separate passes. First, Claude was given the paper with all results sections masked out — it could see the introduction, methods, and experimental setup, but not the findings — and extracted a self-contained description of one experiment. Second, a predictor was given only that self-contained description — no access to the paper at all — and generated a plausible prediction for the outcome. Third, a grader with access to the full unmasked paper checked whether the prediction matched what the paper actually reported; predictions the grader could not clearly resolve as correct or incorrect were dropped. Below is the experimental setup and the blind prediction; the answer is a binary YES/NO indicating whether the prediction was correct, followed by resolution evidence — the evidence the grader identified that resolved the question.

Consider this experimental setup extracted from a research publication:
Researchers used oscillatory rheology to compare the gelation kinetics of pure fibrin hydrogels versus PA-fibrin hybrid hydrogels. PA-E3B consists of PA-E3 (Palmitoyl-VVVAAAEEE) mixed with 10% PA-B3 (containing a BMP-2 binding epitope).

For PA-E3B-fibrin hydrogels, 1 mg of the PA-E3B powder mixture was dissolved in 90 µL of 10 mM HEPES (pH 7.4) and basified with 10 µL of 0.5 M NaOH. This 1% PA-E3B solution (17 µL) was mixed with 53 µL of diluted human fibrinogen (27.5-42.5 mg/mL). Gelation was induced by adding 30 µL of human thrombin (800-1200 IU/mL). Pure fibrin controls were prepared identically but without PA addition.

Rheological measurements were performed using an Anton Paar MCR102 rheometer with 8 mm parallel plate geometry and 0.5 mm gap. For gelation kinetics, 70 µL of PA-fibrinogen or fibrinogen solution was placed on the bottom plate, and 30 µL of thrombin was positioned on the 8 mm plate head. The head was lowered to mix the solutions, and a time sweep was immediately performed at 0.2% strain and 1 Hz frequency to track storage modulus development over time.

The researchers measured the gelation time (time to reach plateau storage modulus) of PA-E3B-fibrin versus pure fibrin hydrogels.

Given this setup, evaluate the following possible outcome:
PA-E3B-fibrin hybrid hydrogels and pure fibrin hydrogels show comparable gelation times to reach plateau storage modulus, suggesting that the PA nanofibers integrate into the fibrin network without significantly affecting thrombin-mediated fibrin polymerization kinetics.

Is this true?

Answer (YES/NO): NO